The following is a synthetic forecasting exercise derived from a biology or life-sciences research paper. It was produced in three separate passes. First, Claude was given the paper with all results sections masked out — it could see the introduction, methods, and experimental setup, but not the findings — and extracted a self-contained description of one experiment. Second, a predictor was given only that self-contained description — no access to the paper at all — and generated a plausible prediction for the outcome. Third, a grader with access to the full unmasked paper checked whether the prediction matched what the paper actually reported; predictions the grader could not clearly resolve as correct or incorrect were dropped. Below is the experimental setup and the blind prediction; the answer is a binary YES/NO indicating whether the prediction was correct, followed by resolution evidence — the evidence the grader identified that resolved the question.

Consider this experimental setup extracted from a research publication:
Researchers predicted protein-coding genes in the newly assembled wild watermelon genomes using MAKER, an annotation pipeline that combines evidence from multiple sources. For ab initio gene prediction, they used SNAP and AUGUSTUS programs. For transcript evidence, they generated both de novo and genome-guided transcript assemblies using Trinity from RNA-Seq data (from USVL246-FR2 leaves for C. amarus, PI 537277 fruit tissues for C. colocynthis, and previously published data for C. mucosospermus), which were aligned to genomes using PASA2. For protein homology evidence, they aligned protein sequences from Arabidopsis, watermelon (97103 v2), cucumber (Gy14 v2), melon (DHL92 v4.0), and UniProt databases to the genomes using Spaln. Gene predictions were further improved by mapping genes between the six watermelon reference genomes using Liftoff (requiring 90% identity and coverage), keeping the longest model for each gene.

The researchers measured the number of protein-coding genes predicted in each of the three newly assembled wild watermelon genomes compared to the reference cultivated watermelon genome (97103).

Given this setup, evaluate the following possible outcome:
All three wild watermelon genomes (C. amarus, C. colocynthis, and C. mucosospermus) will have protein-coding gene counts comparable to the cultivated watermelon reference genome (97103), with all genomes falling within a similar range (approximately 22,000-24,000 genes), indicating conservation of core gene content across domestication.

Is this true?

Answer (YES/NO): YES